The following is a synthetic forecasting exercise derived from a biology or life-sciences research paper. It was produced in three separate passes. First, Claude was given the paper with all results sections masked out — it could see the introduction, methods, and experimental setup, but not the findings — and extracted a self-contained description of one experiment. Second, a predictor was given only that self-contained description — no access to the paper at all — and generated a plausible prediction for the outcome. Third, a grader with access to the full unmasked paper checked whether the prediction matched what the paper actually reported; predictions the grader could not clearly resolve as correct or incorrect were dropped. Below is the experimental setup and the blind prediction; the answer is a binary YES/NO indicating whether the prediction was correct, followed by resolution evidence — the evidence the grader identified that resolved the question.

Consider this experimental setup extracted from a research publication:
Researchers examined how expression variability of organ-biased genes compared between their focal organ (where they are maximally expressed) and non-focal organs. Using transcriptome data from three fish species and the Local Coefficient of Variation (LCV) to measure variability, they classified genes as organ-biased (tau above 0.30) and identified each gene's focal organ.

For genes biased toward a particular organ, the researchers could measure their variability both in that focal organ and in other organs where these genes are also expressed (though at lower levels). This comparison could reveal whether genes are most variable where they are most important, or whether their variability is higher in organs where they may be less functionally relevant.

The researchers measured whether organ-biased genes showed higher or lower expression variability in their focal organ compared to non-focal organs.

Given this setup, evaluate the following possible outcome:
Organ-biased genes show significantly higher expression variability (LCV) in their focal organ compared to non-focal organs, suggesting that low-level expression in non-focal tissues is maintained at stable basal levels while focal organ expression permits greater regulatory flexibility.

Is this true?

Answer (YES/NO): YES